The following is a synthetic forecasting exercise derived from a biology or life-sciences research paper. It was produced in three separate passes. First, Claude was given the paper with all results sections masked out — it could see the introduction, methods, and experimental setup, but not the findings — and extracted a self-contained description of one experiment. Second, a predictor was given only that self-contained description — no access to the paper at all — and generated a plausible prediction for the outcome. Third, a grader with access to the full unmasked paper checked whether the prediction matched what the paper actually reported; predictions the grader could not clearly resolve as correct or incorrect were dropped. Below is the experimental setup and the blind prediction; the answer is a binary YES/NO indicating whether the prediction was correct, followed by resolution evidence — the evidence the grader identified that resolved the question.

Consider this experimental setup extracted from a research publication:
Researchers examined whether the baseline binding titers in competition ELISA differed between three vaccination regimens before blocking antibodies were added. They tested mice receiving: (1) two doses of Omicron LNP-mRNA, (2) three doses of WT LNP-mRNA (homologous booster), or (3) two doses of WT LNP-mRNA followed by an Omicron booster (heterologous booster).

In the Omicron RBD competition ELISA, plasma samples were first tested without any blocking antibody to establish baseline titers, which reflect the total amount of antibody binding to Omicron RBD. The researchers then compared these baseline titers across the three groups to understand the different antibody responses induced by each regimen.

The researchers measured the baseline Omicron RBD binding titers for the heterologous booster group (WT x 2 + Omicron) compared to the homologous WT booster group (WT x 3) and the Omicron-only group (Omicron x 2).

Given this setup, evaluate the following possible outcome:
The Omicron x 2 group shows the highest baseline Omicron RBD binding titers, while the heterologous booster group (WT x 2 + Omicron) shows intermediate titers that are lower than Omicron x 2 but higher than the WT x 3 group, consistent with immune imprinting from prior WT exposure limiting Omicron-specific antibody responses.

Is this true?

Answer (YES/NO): NO